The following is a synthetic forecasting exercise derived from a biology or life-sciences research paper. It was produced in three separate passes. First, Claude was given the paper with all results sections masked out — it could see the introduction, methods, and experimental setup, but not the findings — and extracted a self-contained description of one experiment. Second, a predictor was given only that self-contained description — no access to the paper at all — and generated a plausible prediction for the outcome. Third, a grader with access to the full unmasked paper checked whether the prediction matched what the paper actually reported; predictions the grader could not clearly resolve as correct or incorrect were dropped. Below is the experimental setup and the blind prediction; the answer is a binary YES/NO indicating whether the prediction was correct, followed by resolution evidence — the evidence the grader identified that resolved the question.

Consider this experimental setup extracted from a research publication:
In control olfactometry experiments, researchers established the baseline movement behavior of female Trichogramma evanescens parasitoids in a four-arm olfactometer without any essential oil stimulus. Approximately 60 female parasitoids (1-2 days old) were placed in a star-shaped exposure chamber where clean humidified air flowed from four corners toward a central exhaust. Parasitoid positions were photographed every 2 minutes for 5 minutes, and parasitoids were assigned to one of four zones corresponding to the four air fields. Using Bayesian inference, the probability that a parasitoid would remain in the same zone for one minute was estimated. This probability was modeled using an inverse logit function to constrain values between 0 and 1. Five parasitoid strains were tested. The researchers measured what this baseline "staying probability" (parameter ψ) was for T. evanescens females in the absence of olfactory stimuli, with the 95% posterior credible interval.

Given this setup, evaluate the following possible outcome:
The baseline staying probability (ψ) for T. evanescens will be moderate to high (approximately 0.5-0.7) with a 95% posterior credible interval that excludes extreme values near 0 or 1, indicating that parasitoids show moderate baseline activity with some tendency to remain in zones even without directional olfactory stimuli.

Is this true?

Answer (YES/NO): NO